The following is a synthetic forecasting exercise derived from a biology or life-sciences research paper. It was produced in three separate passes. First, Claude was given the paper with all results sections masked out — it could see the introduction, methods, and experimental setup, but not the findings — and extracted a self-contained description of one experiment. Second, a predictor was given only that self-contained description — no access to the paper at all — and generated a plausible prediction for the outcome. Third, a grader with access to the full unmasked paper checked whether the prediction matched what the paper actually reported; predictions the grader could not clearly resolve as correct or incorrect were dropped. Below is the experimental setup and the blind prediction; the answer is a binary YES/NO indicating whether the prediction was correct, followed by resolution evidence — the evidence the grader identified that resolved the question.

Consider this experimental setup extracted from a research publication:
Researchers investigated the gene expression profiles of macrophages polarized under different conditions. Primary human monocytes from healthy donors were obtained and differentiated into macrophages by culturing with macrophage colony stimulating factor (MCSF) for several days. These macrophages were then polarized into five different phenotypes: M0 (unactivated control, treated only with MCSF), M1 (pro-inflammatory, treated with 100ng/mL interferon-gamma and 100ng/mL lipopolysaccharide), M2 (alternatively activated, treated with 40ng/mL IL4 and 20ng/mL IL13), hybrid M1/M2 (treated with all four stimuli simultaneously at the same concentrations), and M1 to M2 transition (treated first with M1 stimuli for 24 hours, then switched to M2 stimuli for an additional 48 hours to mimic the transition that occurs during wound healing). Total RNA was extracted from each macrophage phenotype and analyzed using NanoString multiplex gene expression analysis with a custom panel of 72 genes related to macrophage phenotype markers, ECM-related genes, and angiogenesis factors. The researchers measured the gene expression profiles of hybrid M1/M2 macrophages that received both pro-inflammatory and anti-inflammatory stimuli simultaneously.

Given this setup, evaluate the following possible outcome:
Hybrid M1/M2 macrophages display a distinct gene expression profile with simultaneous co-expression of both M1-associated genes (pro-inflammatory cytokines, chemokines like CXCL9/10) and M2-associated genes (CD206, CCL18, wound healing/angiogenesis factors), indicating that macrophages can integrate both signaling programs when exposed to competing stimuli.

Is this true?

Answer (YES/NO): YES